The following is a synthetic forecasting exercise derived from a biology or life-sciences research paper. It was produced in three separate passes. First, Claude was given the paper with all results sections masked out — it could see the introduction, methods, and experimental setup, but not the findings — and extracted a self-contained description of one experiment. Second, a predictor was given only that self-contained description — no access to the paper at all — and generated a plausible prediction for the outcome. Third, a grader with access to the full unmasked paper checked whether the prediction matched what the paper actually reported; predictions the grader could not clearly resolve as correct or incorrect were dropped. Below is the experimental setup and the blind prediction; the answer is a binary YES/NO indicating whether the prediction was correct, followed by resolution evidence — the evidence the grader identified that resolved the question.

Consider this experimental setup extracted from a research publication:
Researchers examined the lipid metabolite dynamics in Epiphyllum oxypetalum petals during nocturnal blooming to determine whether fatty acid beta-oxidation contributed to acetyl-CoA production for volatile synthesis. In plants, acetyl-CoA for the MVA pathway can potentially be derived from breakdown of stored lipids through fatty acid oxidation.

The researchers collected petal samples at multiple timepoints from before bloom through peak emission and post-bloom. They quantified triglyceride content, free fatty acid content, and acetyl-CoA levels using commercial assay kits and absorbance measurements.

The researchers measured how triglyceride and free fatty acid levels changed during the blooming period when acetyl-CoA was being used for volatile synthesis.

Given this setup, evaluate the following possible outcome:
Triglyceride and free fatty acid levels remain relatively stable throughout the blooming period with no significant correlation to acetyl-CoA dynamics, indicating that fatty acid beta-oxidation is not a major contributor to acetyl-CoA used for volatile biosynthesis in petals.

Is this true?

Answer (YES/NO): YES